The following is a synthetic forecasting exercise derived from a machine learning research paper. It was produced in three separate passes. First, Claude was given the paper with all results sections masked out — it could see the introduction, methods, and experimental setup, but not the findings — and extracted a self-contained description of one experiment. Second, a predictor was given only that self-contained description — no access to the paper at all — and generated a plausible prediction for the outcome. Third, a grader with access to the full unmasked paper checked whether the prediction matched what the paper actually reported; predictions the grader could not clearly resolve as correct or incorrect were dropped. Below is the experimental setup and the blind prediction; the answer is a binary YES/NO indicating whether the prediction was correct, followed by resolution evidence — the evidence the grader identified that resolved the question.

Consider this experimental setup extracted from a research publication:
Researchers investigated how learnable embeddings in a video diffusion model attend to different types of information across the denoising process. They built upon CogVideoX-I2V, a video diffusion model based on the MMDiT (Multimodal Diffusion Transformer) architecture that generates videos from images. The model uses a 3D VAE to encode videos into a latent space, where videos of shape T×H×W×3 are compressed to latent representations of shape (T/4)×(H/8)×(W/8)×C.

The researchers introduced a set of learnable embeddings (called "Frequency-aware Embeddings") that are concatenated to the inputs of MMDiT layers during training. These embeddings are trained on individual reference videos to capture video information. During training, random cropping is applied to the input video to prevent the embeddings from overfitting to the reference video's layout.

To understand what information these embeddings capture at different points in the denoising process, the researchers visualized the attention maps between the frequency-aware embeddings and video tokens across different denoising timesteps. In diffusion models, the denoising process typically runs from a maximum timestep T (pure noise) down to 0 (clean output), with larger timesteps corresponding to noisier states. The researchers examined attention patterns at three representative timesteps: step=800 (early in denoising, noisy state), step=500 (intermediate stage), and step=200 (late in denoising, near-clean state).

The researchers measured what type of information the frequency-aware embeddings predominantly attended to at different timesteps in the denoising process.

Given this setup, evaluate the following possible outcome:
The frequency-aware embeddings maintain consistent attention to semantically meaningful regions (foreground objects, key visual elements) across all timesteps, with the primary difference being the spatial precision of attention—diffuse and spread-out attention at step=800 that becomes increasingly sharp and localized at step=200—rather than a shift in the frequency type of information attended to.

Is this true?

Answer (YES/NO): NO